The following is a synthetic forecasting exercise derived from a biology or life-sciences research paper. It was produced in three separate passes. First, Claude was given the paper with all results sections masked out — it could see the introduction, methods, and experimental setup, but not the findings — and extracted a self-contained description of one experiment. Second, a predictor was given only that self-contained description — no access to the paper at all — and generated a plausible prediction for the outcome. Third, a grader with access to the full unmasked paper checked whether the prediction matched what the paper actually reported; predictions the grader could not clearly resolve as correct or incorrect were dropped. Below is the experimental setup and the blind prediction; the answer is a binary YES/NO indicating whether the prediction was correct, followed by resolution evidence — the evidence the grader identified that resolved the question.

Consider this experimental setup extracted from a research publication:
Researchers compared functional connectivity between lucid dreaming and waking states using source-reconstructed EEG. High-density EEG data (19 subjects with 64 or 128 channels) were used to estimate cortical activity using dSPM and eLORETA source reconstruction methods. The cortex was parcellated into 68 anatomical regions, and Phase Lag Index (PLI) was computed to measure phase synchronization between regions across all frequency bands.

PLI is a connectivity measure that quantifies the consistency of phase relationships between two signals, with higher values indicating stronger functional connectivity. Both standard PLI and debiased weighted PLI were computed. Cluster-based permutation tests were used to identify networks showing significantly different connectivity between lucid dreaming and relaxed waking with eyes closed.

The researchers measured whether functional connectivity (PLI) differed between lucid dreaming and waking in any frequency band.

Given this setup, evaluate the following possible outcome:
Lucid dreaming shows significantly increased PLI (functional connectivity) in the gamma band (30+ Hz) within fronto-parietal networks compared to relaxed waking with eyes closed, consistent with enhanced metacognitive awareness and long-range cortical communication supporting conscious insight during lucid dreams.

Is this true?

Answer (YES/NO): NO